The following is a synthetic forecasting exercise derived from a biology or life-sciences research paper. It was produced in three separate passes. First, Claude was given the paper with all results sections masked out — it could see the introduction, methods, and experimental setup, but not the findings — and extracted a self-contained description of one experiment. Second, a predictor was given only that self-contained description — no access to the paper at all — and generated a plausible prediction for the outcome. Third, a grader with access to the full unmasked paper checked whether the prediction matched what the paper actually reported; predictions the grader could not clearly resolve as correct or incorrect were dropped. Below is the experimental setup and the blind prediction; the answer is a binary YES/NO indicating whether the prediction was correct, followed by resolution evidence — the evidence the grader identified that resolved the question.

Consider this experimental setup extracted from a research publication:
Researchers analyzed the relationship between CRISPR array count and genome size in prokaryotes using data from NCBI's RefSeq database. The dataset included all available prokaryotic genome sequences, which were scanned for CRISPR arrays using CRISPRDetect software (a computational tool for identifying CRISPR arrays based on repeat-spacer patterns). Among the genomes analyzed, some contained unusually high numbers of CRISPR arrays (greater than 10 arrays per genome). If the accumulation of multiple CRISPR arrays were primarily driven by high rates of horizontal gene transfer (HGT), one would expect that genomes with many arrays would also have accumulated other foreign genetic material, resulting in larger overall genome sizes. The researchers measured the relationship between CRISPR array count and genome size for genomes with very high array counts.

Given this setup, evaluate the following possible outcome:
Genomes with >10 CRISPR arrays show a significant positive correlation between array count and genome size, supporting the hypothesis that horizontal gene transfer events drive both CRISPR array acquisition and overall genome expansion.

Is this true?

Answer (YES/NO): NO